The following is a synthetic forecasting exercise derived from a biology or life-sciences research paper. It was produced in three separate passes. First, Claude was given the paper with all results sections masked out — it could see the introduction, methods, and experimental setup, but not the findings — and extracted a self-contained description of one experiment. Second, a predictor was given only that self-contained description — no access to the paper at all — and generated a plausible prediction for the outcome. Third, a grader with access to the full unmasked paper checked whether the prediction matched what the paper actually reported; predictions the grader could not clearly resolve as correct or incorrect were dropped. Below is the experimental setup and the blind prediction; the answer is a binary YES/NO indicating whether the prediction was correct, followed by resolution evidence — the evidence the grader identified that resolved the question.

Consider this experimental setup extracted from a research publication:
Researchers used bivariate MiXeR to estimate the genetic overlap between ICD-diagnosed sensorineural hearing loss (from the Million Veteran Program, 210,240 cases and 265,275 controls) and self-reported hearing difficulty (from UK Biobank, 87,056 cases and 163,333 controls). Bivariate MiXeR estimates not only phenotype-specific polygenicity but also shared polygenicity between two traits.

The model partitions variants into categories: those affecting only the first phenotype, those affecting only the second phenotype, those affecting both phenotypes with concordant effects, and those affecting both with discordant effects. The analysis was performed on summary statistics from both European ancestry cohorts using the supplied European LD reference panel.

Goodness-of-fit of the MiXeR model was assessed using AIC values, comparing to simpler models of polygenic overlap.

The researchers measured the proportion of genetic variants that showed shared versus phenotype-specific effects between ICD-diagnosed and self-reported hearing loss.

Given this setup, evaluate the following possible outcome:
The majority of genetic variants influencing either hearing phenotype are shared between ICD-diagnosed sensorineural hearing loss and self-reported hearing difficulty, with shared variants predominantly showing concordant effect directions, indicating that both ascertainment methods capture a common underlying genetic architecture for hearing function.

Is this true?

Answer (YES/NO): YES